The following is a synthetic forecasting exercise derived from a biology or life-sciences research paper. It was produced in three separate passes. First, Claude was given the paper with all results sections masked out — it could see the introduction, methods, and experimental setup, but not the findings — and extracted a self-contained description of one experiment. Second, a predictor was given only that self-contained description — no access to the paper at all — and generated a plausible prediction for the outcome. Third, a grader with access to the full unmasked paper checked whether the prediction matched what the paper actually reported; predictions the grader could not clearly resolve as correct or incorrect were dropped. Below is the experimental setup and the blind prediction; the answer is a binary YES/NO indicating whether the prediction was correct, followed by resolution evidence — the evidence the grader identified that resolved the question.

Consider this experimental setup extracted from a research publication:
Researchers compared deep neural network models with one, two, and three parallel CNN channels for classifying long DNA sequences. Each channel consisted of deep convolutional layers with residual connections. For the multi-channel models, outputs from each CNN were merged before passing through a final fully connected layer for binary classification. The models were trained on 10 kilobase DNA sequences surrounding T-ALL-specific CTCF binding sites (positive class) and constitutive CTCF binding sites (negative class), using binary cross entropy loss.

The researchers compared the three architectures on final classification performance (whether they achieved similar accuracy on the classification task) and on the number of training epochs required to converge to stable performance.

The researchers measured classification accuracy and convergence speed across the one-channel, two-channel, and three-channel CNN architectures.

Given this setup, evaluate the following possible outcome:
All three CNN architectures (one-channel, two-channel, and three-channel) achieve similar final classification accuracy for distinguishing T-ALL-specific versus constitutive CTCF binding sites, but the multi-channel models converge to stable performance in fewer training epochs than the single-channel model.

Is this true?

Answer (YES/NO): NO